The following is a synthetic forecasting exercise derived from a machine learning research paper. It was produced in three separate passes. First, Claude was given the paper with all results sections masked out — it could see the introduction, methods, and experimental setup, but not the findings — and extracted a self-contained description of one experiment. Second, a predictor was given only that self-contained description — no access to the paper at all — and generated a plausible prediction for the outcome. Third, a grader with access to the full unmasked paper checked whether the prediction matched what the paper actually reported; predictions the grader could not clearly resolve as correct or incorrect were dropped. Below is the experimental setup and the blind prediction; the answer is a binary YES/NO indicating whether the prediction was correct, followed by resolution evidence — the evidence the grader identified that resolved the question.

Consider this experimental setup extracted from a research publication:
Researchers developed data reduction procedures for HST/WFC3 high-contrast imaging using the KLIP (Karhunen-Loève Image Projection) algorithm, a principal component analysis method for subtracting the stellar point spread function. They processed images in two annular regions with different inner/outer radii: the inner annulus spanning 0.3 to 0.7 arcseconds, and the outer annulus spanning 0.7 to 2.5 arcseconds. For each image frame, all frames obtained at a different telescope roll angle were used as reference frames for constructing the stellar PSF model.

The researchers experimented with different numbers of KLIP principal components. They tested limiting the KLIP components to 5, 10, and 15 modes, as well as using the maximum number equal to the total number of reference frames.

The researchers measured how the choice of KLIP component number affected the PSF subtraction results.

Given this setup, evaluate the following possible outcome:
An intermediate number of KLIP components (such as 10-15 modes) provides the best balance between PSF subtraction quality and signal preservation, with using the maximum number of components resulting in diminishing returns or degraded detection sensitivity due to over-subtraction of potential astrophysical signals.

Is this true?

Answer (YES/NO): NO